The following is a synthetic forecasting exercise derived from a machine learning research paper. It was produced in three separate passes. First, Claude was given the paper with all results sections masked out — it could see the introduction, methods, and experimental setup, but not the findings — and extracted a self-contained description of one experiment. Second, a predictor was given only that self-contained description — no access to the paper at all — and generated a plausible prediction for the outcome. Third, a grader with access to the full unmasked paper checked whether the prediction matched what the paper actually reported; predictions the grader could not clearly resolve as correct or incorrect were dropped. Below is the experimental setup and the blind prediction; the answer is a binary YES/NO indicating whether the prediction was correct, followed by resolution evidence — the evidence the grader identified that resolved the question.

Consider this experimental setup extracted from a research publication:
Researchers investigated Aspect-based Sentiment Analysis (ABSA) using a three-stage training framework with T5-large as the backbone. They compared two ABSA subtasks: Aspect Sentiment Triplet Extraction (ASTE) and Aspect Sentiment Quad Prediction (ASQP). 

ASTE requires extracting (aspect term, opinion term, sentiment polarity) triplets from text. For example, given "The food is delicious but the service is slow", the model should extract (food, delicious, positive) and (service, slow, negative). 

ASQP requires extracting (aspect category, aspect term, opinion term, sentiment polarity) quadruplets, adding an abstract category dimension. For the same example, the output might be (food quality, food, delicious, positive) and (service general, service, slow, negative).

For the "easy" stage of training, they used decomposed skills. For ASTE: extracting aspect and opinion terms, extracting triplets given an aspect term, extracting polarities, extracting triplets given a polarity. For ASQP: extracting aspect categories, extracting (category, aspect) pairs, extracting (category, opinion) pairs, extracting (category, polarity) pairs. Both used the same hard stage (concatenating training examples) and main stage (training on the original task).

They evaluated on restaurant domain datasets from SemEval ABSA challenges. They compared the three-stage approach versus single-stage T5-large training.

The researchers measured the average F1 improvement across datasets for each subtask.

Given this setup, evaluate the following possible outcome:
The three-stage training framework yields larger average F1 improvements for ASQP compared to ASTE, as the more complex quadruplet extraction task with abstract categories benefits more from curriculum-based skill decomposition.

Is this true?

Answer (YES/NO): NO